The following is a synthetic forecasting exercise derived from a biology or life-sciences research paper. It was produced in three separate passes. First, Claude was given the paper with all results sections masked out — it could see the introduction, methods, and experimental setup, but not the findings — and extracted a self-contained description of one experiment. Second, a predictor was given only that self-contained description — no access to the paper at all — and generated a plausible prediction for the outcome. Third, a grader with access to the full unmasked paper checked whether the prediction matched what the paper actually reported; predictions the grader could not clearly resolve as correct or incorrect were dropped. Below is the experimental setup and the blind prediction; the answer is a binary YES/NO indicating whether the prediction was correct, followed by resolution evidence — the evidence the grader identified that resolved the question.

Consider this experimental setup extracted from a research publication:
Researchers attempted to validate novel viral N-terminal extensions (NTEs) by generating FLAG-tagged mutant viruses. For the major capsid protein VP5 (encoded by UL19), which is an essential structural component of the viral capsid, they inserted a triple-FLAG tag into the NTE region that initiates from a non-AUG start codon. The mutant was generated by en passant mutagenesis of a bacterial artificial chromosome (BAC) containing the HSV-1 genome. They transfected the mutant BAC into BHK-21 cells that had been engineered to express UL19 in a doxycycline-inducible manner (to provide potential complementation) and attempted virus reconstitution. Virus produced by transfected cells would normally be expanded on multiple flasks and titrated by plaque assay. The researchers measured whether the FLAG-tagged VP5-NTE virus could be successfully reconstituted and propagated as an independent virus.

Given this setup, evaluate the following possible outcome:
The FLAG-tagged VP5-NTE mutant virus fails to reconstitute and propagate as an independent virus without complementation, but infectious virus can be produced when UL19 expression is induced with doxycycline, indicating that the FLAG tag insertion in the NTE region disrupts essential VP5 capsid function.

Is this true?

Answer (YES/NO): NO